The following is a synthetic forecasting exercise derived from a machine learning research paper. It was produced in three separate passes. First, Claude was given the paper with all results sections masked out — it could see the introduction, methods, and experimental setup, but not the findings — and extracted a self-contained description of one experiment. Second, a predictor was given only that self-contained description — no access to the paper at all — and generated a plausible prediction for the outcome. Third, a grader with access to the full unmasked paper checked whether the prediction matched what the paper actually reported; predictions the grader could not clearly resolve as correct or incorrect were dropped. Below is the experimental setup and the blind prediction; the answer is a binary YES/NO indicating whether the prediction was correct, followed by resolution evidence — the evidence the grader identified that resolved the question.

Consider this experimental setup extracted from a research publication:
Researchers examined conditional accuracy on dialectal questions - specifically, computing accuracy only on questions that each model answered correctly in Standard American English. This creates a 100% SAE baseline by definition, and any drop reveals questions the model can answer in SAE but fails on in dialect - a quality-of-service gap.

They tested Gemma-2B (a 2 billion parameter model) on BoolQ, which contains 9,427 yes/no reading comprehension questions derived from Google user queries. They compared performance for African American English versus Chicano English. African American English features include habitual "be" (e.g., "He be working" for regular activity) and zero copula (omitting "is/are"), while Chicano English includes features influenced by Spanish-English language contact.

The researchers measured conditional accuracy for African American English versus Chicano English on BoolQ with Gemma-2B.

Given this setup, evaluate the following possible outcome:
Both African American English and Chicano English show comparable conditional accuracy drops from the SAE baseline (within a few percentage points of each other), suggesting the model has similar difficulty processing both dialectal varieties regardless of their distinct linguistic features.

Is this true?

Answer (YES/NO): NO